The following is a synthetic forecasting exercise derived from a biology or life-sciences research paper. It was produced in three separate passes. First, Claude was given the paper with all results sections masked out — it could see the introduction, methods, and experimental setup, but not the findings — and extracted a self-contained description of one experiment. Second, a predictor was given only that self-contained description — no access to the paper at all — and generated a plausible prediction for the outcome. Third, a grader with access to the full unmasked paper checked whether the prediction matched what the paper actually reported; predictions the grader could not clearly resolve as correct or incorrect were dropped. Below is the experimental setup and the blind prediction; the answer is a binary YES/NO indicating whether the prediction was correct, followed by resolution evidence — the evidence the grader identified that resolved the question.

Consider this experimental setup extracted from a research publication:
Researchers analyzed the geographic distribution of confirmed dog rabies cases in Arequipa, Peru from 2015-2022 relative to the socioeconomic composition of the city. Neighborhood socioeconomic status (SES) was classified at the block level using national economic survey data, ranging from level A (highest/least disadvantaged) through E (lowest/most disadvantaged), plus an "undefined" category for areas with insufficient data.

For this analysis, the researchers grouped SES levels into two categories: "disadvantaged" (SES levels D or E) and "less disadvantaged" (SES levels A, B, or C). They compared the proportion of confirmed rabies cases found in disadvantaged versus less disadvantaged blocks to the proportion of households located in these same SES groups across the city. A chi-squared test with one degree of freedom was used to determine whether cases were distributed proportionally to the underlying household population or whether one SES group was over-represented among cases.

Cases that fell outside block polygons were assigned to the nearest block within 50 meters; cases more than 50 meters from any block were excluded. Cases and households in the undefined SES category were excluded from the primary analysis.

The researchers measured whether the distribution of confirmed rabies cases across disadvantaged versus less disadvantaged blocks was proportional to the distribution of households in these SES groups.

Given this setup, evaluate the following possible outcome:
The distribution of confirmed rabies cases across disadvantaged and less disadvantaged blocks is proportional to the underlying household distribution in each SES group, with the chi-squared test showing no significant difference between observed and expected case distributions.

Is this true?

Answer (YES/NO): NO